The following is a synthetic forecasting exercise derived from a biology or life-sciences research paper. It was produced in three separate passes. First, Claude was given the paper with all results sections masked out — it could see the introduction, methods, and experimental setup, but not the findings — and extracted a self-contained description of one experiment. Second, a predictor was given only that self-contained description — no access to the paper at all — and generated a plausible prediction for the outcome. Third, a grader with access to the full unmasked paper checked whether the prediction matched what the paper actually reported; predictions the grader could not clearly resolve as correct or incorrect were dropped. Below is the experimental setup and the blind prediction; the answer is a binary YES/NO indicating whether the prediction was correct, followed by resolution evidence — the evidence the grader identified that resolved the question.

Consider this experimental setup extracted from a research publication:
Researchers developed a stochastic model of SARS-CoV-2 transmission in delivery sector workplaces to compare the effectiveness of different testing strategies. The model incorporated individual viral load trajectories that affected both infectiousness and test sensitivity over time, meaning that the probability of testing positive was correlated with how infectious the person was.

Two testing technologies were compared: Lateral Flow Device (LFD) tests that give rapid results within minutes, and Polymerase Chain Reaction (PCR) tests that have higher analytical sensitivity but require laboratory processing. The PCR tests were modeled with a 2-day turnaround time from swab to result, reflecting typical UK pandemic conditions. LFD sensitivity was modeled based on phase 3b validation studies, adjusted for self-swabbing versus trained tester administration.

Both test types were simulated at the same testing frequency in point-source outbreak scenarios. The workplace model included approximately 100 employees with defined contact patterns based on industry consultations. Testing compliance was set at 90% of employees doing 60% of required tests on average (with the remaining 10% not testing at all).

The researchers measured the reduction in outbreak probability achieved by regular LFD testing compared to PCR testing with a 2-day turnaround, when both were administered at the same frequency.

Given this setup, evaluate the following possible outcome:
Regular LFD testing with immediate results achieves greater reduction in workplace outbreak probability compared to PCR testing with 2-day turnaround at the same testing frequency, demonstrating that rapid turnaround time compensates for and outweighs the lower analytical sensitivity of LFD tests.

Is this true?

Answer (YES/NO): NO